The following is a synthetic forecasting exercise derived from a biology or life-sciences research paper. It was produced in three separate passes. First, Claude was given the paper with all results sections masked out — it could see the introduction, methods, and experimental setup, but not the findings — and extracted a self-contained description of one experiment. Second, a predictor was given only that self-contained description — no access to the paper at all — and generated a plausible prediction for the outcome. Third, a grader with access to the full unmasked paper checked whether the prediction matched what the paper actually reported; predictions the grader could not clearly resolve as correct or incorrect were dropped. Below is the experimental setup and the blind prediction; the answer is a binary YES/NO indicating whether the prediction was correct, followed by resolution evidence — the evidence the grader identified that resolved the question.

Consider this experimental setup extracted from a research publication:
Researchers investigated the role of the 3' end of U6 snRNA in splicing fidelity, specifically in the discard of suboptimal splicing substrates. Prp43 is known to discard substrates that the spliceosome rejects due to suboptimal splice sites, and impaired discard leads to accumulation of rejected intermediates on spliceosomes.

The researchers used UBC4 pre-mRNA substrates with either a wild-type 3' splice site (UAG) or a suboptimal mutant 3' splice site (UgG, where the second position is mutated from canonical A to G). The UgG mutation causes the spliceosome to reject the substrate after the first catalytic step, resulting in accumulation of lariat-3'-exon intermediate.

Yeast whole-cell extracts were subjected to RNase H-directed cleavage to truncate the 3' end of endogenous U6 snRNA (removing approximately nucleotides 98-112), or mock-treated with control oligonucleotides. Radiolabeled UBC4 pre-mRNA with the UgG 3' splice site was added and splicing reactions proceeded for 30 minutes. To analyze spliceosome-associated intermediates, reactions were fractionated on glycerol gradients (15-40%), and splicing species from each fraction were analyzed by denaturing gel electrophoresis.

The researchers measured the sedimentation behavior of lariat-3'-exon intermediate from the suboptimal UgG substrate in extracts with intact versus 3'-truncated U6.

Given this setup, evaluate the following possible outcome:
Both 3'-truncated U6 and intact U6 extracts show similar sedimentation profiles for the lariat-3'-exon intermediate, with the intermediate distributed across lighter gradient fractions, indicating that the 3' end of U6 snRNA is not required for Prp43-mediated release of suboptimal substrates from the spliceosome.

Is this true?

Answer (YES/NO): NO